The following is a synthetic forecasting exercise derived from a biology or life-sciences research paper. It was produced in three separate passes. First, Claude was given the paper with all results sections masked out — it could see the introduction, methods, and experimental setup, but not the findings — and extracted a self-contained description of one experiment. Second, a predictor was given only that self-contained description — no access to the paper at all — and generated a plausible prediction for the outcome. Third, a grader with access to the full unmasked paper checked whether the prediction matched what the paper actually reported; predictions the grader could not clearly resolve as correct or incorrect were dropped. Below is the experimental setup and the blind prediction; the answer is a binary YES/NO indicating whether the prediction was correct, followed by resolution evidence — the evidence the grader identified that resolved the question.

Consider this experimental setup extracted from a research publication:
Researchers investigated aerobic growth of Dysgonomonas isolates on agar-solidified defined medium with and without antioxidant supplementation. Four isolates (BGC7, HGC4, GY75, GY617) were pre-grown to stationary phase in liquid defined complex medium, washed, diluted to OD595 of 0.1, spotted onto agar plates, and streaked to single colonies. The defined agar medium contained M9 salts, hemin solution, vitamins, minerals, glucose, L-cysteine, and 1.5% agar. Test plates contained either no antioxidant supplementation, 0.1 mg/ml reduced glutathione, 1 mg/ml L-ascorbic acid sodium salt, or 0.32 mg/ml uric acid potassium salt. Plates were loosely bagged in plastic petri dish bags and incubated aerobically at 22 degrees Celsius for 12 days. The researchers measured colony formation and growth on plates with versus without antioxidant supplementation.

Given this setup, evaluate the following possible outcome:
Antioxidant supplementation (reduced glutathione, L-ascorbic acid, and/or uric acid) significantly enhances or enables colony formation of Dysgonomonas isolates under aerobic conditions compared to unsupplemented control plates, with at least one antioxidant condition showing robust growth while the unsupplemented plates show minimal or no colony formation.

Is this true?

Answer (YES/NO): YES